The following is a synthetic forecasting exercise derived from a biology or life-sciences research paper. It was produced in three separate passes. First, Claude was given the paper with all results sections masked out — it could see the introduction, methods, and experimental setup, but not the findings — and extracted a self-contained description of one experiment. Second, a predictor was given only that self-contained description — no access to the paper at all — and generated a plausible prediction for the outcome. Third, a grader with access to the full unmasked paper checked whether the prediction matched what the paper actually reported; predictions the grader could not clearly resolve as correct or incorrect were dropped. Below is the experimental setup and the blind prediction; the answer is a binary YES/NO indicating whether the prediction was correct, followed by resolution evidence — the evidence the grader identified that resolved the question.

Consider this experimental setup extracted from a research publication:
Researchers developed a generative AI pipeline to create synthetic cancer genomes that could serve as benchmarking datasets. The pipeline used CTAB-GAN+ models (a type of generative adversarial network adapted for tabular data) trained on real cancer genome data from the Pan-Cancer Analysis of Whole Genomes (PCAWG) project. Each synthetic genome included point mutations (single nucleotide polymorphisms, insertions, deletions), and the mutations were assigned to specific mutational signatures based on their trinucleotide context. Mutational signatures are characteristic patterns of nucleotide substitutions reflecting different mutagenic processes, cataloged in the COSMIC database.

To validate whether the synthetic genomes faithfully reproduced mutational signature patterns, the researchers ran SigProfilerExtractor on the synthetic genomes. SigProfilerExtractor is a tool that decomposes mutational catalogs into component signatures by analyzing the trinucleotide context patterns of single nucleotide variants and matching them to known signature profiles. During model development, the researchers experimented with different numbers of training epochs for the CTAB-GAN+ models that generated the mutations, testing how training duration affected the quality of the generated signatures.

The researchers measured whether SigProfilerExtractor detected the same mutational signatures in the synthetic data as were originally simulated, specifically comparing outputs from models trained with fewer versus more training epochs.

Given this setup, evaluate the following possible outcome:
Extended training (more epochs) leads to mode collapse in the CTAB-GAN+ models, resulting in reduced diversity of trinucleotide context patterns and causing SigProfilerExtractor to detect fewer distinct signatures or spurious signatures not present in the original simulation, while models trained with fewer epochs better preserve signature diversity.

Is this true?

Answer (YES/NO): NO